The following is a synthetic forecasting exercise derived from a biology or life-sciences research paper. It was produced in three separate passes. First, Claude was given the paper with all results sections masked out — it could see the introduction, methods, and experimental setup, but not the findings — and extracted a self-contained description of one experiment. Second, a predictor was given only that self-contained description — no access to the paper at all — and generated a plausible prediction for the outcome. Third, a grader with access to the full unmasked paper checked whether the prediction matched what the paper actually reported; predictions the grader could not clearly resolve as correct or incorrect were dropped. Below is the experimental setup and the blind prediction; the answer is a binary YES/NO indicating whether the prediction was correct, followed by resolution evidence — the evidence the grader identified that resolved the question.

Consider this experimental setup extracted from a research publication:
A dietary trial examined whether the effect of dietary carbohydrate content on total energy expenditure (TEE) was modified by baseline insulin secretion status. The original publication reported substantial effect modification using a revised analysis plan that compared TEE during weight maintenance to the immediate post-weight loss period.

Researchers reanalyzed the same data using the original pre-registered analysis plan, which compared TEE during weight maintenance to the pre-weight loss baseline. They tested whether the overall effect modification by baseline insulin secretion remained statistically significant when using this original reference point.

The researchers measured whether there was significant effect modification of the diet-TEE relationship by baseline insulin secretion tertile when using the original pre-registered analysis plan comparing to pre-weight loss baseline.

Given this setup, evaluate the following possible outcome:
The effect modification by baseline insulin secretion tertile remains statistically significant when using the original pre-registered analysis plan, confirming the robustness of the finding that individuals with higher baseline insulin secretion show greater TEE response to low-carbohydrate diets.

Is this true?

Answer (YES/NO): NO